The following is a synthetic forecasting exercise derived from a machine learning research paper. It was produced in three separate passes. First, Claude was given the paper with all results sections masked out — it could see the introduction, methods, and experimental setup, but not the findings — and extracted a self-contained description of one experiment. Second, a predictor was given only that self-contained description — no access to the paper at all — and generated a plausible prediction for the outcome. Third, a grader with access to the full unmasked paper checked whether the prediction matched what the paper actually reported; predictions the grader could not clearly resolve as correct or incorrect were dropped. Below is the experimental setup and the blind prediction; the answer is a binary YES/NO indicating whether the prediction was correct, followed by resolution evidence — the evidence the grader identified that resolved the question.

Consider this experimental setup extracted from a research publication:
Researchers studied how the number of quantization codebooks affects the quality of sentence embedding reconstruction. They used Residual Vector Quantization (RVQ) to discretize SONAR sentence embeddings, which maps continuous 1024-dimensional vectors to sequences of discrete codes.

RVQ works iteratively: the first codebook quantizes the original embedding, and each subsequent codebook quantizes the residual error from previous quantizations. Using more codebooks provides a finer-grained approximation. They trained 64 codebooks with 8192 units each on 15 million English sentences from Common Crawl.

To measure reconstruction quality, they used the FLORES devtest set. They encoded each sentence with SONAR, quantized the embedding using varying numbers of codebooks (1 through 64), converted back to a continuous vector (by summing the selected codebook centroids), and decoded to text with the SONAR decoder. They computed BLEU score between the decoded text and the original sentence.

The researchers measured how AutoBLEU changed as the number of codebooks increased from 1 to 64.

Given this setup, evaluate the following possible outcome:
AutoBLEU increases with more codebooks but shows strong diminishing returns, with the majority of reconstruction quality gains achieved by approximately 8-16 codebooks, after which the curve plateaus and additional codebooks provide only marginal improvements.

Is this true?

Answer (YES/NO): NO